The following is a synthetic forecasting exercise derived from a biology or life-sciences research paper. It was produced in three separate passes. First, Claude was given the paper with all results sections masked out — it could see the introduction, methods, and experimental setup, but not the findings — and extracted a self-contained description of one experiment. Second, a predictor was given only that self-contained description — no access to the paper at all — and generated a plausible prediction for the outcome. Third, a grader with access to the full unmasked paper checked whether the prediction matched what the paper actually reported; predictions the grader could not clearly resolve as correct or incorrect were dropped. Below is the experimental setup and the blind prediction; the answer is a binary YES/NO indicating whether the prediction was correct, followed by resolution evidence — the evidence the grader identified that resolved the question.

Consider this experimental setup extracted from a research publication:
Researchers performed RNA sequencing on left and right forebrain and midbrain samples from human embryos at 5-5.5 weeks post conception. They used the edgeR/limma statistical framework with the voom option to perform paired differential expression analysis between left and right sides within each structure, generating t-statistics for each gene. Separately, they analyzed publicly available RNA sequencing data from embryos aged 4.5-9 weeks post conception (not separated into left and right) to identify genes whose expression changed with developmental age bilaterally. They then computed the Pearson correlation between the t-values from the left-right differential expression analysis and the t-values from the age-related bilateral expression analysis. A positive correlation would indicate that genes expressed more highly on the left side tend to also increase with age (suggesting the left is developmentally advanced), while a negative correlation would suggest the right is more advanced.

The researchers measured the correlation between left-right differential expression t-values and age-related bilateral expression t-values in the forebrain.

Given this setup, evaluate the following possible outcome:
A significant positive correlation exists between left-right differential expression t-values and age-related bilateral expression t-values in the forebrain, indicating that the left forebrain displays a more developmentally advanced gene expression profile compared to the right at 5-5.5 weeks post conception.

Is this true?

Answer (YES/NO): NO